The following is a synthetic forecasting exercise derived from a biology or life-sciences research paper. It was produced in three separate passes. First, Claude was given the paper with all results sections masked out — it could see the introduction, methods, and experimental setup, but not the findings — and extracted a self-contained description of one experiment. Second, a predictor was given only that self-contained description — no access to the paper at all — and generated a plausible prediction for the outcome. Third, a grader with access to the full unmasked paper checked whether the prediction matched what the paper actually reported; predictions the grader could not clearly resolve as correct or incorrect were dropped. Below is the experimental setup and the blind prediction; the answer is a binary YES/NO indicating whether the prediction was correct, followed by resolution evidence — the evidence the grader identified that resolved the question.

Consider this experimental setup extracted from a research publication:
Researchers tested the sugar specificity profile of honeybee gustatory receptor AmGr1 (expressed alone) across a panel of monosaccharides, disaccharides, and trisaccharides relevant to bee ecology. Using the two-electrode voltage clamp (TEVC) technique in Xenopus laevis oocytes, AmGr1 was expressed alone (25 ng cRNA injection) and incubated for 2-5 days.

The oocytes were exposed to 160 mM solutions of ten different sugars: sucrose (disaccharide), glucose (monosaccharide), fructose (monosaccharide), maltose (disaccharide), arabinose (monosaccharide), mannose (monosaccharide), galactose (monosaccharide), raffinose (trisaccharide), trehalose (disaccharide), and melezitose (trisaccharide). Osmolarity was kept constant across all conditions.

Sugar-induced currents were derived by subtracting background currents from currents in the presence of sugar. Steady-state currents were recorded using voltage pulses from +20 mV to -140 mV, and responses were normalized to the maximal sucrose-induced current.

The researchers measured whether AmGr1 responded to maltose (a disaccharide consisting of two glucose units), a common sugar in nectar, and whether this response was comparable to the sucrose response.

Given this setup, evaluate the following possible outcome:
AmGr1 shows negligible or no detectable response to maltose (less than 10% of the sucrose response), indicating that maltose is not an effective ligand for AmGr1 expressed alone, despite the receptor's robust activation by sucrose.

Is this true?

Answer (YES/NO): NO